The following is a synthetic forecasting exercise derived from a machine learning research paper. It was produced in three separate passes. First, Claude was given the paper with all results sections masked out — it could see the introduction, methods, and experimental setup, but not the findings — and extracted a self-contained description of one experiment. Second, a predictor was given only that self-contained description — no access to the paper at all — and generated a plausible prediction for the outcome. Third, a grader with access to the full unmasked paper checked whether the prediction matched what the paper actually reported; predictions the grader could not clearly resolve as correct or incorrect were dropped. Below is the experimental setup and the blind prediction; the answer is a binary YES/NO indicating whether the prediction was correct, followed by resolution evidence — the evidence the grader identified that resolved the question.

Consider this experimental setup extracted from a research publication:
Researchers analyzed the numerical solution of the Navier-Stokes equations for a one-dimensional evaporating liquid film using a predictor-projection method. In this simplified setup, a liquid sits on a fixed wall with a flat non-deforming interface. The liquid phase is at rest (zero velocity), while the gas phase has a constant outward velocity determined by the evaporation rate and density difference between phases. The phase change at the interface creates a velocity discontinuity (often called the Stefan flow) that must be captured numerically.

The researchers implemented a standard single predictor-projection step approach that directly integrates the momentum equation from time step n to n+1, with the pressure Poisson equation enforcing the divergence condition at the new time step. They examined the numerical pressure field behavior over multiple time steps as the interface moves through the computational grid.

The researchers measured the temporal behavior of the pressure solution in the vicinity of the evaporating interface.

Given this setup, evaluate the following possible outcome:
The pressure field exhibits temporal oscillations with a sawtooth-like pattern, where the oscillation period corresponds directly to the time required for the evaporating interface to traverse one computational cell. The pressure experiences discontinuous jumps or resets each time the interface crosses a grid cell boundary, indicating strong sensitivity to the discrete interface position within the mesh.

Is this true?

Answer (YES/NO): YES